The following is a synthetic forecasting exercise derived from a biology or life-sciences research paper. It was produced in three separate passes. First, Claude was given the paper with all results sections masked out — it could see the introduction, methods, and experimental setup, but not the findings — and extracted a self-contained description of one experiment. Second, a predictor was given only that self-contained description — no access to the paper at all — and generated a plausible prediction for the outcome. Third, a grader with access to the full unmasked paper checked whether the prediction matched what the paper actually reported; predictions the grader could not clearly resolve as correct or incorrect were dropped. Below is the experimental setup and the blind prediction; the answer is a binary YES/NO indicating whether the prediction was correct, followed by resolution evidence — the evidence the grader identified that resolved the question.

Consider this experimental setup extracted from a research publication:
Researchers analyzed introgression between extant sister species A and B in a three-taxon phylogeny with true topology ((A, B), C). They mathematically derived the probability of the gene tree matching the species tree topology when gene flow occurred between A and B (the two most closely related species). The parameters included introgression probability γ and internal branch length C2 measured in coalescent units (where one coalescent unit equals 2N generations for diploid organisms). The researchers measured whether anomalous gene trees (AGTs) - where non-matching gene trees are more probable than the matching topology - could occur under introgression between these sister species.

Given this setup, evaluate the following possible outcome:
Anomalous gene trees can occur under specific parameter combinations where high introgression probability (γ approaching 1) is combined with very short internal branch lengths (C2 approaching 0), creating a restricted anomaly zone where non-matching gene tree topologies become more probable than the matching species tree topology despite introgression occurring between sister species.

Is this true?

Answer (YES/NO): NO